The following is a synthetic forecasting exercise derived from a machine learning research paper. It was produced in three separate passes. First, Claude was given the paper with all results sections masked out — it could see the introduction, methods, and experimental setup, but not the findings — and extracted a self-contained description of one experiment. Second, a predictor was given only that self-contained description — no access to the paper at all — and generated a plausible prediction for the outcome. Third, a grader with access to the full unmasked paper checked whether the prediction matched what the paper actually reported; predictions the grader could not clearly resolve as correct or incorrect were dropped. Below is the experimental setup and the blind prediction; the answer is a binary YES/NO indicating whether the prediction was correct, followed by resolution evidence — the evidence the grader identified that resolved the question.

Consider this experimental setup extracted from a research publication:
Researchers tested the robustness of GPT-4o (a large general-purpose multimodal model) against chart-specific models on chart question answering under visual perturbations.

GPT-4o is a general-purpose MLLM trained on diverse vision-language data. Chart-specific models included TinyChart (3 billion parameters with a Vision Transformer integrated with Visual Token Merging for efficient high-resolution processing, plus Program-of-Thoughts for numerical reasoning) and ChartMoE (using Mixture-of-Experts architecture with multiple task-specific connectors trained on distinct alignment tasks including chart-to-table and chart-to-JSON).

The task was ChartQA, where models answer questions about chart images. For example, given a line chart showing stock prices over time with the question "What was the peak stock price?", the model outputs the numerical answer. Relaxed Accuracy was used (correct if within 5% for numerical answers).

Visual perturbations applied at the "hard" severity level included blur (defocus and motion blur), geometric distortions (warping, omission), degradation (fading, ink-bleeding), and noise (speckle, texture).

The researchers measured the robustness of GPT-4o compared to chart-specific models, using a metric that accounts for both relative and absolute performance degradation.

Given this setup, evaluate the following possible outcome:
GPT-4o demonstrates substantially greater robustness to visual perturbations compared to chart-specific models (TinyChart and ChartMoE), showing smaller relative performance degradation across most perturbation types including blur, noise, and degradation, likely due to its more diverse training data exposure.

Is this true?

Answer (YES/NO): YES